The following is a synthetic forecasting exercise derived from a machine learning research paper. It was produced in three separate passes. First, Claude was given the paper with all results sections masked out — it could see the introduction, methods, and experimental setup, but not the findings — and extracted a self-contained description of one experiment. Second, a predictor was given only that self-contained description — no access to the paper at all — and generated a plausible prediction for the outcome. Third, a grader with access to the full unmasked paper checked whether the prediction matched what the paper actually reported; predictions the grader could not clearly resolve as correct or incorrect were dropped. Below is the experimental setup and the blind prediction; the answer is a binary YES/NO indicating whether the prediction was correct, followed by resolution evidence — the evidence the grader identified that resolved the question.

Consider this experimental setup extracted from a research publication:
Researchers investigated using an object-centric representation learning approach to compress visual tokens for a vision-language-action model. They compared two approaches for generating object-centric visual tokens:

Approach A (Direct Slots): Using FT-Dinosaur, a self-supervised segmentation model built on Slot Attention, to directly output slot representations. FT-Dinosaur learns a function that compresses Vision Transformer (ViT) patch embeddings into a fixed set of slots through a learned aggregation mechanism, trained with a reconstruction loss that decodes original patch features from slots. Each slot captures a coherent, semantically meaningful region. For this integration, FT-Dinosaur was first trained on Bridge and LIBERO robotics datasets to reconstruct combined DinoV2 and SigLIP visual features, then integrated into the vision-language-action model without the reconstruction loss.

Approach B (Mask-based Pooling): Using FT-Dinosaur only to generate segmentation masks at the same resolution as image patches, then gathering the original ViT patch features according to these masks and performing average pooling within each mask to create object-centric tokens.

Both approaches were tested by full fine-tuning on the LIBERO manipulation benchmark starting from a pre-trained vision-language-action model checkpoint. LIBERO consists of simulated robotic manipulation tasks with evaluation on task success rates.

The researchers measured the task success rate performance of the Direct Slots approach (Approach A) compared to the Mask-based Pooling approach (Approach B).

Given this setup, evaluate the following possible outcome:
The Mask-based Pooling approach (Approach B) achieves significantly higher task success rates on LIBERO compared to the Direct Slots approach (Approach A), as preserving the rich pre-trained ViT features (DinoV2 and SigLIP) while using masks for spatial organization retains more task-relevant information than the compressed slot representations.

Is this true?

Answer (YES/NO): YES